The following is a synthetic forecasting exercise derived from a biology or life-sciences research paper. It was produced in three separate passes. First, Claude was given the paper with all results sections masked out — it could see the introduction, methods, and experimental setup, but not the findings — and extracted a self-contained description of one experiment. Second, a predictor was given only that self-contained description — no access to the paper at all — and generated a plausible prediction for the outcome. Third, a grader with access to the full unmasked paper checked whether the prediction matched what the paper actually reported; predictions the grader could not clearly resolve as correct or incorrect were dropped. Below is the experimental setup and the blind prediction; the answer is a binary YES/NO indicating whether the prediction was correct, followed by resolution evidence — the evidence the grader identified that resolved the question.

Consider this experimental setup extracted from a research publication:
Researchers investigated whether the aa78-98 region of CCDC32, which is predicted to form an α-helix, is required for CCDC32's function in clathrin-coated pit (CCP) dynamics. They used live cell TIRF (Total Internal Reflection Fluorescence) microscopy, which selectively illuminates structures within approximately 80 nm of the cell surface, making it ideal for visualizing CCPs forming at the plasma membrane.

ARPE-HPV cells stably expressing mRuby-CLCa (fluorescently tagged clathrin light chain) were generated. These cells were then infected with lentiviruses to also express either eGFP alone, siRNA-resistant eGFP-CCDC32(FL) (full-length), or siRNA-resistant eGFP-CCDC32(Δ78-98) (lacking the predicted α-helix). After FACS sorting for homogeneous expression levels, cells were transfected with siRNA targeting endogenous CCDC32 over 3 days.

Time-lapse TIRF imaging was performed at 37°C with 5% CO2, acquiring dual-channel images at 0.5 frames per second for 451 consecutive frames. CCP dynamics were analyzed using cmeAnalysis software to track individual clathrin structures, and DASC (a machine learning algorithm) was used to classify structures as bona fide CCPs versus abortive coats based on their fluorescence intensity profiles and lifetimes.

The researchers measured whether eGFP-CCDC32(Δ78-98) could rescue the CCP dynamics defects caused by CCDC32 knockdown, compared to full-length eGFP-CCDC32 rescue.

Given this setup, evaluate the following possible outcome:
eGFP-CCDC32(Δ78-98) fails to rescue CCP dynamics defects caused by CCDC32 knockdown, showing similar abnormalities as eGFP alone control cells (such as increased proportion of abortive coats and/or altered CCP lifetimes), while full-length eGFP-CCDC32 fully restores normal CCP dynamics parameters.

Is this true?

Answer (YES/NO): YES